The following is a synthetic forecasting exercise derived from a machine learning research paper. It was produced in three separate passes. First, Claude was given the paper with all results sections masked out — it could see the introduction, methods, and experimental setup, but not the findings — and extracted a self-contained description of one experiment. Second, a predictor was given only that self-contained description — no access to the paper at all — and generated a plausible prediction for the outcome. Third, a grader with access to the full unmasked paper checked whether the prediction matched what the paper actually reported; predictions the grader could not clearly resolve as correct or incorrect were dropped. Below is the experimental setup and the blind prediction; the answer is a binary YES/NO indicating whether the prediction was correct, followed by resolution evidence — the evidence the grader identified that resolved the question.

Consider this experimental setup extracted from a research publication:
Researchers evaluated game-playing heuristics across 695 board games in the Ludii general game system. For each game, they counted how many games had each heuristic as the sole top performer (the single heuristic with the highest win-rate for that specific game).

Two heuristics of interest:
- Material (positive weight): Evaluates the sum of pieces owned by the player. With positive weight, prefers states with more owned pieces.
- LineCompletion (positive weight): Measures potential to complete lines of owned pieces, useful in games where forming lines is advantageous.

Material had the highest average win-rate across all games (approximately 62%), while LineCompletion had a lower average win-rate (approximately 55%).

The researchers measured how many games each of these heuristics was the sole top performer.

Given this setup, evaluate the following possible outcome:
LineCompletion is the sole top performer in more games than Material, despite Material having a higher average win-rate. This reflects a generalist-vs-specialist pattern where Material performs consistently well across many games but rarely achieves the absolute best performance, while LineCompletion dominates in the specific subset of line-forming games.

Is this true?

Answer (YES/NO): NO